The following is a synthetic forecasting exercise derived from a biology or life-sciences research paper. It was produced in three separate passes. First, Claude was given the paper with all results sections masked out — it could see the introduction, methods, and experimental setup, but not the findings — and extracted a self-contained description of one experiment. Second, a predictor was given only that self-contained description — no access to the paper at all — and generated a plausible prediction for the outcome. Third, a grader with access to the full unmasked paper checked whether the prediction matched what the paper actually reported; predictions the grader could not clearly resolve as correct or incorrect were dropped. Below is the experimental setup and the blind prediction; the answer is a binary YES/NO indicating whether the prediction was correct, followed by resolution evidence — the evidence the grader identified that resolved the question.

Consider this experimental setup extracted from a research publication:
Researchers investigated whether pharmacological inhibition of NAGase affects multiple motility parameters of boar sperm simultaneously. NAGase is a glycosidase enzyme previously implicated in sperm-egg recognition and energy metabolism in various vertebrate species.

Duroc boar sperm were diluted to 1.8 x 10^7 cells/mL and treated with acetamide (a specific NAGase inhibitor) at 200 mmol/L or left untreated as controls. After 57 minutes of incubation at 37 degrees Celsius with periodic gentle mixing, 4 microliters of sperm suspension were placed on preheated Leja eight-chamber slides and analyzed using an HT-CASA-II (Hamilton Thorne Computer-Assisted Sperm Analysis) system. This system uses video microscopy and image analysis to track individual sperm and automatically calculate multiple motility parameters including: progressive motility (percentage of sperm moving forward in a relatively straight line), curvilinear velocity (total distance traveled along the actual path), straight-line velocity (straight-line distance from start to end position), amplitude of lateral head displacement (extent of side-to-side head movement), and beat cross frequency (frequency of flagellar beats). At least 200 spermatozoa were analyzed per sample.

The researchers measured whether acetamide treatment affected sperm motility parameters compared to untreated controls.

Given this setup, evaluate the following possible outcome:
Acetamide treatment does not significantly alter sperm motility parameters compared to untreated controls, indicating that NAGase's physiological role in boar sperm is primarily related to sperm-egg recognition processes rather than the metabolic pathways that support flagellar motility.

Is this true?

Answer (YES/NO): NO